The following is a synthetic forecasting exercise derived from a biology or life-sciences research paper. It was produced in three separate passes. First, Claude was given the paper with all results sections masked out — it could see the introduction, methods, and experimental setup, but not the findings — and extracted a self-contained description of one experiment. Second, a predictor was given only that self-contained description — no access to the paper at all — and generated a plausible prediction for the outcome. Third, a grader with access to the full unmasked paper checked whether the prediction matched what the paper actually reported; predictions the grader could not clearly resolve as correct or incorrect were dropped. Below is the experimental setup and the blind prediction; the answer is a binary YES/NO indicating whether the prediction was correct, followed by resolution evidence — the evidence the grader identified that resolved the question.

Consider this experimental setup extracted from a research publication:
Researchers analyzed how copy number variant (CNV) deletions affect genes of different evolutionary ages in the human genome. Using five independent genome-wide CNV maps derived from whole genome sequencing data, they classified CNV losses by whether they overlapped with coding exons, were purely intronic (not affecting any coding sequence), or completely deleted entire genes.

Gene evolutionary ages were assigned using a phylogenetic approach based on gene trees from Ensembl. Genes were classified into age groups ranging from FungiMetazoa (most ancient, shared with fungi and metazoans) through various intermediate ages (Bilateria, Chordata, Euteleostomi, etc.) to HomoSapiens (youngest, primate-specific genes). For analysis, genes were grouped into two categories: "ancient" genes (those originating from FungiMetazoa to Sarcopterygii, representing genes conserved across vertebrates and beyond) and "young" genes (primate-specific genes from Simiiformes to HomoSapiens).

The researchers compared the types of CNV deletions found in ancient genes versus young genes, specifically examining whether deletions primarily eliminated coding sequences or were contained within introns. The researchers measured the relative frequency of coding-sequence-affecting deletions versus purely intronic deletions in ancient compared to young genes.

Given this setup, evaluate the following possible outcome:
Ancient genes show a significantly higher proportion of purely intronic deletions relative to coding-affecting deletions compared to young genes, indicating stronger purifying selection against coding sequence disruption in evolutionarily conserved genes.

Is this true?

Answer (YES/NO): YES